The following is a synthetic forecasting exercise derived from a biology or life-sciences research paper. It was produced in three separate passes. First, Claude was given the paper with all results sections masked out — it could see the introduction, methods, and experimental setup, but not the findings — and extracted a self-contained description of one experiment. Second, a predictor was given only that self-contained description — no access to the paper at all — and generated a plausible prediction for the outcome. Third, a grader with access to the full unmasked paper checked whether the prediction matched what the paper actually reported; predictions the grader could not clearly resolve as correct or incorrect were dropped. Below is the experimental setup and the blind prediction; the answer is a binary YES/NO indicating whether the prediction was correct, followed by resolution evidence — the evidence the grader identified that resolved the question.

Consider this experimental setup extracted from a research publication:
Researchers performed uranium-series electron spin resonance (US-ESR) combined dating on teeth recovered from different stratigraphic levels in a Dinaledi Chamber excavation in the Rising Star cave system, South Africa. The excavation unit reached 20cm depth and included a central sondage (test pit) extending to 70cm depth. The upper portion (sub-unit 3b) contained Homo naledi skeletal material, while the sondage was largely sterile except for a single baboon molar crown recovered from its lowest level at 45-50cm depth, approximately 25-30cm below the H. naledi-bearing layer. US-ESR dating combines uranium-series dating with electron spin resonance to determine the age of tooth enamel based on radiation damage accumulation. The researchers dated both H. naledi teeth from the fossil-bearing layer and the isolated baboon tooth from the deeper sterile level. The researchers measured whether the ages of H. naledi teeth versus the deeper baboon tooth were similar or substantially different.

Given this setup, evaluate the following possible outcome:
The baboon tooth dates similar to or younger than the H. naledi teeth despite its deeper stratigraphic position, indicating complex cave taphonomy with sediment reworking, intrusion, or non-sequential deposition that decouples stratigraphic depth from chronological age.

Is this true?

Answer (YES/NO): NO